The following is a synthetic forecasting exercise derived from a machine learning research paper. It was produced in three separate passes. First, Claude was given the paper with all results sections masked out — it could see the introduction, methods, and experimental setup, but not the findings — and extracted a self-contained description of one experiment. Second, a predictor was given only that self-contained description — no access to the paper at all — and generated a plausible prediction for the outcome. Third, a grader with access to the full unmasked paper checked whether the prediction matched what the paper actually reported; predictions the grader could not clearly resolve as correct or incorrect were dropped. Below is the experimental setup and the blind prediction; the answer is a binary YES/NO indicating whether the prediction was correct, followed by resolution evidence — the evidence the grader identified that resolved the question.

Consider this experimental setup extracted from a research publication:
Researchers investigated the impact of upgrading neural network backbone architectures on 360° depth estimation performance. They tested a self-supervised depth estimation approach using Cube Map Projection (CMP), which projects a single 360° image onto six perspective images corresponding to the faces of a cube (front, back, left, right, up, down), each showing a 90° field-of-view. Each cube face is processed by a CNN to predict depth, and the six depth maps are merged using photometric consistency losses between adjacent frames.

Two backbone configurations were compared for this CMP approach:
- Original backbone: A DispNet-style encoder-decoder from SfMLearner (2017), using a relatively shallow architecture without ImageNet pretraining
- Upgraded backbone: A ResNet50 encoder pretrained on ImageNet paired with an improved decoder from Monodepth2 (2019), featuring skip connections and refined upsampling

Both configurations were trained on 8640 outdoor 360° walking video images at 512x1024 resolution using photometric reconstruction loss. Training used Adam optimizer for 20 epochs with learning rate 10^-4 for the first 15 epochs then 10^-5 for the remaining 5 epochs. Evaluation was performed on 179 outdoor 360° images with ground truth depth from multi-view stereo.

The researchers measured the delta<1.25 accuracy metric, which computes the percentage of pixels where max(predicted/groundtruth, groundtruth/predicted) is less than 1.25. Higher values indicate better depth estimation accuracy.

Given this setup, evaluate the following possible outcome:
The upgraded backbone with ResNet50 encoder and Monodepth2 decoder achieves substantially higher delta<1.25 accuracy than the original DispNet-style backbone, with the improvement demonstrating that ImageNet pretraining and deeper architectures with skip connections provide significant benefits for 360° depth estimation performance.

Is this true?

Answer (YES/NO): YES